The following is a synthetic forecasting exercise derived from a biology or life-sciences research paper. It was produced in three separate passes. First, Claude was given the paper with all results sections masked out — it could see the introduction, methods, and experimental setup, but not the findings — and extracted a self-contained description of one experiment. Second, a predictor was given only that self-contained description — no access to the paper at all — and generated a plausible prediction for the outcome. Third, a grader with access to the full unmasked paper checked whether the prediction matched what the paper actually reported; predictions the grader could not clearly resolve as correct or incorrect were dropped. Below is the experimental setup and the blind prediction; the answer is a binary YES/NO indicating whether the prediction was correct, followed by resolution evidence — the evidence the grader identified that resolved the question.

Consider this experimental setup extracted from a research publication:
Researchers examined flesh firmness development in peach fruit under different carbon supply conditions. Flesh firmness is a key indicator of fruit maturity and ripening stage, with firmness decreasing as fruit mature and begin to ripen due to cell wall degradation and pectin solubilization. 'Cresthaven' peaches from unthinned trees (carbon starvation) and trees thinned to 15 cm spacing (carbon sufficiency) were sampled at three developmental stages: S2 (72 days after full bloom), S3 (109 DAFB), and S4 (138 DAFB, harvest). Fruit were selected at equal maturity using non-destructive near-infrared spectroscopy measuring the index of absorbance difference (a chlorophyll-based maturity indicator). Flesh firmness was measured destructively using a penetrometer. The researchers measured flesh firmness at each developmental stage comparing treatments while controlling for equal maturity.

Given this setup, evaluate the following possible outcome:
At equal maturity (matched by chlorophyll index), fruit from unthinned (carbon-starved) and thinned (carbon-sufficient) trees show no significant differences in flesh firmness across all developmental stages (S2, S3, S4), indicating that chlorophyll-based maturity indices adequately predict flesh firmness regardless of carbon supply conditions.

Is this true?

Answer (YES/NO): YES